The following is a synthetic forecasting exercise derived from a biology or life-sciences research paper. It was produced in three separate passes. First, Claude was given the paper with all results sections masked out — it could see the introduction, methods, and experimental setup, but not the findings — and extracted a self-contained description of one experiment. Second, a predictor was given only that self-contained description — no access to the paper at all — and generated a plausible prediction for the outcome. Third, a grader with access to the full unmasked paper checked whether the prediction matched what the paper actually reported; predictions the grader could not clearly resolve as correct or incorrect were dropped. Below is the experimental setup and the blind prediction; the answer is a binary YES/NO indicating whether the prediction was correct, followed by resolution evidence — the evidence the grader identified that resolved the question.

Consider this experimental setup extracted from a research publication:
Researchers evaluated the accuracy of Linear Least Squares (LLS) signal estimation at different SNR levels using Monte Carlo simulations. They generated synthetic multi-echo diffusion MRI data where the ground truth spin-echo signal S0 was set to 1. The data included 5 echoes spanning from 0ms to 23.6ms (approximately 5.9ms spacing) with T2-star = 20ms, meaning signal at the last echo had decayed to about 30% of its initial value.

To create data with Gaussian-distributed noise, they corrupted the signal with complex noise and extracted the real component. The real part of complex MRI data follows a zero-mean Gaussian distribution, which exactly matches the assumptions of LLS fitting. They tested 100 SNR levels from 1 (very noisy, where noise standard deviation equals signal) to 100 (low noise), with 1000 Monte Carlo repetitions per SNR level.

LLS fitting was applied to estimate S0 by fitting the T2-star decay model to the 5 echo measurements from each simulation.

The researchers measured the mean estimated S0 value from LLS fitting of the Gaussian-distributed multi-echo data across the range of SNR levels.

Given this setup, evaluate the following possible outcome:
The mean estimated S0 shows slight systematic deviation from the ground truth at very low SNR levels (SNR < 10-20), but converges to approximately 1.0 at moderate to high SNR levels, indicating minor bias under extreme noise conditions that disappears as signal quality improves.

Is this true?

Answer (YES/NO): NO